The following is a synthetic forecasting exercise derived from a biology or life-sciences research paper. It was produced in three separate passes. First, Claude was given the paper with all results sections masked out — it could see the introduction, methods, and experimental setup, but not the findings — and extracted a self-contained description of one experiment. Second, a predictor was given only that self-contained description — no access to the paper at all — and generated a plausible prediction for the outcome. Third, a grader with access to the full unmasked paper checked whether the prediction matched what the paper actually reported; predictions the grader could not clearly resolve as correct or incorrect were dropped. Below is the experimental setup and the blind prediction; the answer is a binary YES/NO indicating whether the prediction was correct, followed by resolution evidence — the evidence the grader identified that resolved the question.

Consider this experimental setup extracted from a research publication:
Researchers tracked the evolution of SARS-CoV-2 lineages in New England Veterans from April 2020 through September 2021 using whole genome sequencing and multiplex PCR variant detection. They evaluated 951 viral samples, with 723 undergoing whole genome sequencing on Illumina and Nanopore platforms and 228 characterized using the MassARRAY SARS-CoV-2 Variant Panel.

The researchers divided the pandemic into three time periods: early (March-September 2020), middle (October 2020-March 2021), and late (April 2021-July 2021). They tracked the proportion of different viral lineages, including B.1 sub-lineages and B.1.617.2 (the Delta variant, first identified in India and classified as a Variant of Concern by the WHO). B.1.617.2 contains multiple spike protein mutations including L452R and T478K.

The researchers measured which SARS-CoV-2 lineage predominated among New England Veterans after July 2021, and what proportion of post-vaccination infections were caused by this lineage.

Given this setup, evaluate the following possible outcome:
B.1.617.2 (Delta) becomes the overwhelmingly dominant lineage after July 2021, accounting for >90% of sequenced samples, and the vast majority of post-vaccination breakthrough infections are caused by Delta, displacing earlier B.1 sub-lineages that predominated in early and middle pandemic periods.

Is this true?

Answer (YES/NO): NO